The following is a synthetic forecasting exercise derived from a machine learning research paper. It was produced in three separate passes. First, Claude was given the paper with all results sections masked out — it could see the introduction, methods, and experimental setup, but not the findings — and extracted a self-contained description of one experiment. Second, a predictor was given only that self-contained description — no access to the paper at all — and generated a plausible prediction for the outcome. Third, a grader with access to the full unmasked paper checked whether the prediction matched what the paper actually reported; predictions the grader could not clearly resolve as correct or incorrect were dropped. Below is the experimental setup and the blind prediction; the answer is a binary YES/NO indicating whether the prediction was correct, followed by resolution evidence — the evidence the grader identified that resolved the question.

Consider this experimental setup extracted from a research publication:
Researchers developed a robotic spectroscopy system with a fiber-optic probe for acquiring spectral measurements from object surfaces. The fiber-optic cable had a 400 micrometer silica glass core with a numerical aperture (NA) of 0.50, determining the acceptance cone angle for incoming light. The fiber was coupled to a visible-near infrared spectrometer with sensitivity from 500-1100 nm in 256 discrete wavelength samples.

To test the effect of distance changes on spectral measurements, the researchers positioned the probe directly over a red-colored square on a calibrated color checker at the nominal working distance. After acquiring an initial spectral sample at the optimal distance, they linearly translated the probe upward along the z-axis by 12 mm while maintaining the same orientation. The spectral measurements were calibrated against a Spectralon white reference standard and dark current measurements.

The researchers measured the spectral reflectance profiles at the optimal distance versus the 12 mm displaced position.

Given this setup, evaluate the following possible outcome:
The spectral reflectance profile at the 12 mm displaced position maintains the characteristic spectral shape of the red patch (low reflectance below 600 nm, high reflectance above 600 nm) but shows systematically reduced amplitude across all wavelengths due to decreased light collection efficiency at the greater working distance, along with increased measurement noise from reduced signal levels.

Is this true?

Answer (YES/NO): NO